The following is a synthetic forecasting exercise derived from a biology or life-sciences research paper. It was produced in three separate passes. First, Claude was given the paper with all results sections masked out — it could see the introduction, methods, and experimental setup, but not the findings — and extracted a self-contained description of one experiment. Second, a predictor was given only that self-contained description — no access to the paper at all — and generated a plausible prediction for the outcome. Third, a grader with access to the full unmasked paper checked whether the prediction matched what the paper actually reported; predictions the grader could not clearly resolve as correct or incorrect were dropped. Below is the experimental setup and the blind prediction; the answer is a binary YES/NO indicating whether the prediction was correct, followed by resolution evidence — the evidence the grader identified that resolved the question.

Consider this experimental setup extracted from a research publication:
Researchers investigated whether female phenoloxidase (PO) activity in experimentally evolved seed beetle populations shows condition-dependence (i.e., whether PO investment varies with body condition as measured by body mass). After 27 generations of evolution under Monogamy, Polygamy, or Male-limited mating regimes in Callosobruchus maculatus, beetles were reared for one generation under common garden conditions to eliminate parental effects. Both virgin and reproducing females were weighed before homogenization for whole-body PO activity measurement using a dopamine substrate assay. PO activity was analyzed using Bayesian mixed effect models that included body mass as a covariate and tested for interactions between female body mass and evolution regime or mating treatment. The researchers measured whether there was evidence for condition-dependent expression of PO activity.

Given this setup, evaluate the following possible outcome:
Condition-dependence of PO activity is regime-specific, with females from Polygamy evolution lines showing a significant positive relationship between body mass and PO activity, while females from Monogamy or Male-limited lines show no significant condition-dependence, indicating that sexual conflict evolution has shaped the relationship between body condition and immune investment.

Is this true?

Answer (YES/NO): NO